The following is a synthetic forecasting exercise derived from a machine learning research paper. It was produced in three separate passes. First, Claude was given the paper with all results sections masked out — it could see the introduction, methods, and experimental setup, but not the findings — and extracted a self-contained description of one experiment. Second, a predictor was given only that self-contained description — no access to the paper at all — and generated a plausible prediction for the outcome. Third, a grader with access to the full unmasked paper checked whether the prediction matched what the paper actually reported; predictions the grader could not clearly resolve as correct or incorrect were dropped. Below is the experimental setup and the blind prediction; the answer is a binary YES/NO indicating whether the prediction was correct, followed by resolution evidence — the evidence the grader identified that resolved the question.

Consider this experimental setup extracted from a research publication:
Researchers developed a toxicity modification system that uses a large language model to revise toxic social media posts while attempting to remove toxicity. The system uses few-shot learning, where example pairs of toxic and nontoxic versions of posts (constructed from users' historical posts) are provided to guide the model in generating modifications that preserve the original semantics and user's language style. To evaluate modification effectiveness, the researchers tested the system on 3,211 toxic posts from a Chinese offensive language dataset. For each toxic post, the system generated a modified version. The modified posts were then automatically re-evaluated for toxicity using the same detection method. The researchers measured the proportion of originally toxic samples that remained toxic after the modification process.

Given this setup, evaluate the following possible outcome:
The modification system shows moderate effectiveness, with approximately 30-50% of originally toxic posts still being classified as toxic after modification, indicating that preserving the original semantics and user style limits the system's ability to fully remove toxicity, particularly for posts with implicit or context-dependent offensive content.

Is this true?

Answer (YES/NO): NO